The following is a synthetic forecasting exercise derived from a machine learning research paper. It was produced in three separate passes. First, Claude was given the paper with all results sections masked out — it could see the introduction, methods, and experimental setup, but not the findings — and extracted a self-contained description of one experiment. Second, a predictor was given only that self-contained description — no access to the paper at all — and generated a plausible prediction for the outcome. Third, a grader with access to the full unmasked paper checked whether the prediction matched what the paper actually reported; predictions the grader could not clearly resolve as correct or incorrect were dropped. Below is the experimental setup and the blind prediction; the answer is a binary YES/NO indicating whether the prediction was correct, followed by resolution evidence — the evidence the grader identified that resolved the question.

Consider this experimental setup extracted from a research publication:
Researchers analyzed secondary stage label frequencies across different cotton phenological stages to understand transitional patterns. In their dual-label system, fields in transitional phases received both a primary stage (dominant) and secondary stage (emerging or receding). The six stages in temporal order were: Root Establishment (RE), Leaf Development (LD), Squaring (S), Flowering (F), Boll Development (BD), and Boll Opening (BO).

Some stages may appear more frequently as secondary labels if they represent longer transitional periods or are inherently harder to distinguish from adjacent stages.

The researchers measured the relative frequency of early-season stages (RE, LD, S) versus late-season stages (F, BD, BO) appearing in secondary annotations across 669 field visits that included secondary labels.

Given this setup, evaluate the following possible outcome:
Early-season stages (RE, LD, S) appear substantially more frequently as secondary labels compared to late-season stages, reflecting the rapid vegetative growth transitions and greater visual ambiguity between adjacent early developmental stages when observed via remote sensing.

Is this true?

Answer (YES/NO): NO